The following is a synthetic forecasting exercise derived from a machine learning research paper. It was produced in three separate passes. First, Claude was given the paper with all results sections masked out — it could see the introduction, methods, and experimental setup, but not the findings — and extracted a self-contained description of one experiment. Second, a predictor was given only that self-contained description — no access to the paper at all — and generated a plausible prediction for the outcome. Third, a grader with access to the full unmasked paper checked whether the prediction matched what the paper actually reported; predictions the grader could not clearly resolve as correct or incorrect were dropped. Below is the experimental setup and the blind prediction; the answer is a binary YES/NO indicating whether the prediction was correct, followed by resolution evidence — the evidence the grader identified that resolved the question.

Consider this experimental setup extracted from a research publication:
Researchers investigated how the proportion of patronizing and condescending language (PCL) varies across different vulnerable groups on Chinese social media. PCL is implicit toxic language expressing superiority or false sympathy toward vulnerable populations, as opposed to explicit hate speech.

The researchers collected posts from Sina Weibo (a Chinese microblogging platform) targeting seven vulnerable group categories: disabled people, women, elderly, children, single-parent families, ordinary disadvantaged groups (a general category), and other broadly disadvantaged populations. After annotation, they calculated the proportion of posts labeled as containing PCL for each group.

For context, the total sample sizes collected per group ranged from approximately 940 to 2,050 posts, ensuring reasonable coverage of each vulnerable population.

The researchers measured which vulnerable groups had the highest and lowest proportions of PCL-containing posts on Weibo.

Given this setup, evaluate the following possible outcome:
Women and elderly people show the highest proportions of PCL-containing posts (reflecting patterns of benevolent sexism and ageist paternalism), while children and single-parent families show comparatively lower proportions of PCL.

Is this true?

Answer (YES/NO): NO